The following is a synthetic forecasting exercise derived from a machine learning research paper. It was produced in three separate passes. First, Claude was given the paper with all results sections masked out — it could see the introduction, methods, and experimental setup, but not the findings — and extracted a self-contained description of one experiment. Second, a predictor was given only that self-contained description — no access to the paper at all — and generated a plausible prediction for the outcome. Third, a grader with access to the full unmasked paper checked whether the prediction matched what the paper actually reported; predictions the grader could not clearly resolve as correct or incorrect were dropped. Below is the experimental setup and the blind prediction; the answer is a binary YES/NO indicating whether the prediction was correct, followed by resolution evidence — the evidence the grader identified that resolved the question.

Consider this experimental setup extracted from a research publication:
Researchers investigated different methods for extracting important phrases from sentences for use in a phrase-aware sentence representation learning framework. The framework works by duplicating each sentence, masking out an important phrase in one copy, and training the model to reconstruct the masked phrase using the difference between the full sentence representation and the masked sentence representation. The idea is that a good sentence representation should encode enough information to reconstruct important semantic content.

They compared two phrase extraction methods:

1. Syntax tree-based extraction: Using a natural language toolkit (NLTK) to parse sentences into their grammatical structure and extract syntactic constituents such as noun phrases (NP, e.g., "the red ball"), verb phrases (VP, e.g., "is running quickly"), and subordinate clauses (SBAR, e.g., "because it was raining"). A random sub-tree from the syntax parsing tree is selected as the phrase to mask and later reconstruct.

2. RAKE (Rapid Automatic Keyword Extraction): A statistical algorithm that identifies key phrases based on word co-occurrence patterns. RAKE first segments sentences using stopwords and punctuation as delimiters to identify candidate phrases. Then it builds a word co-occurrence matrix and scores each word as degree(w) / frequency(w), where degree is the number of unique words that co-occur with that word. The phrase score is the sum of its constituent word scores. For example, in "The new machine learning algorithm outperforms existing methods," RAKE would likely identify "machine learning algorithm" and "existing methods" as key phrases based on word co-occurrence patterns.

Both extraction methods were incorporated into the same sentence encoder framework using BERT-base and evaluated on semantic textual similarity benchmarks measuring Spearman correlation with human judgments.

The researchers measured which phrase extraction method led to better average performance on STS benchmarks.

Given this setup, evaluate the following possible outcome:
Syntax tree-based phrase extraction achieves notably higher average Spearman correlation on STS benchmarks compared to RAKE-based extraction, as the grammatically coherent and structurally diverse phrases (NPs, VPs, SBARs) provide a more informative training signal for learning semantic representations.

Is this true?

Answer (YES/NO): NO